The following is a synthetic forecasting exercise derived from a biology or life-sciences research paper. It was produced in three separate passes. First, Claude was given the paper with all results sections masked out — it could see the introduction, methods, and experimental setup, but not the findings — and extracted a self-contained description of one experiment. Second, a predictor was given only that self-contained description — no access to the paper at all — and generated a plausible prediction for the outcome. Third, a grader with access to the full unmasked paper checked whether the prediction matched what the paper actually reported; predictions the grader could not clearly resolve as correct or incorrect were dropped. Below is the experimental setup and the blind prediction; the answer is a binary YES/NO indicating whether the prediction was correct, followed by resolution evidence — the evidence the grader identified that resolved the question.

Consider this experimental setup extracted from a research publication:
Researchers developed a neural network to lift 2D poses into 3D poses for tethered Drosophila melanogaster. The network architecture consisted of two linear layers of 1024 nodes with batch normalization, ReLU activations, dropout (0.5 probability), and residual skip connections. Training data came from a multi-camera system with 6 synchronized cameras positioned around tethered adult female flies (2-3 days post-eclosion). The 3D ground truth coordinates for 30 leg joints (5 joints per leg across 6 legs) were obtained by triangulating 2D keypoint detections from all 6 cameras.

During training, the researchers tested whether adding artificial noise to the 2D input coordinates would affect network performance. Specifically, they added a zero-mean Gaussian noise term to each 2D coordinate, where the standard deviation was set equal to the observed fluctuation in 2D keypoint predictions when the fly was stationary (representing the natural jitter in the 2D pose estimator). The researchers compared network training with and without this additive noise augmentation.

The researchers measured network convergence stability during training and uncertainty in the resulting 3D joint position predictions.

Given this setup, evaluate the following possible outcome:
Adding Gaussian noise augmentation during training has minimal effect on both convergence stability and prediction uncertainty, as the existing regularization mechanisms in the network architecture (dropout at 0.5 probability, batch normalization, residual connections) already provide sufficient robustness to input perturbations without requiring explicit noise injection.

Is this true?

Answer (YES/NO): NO